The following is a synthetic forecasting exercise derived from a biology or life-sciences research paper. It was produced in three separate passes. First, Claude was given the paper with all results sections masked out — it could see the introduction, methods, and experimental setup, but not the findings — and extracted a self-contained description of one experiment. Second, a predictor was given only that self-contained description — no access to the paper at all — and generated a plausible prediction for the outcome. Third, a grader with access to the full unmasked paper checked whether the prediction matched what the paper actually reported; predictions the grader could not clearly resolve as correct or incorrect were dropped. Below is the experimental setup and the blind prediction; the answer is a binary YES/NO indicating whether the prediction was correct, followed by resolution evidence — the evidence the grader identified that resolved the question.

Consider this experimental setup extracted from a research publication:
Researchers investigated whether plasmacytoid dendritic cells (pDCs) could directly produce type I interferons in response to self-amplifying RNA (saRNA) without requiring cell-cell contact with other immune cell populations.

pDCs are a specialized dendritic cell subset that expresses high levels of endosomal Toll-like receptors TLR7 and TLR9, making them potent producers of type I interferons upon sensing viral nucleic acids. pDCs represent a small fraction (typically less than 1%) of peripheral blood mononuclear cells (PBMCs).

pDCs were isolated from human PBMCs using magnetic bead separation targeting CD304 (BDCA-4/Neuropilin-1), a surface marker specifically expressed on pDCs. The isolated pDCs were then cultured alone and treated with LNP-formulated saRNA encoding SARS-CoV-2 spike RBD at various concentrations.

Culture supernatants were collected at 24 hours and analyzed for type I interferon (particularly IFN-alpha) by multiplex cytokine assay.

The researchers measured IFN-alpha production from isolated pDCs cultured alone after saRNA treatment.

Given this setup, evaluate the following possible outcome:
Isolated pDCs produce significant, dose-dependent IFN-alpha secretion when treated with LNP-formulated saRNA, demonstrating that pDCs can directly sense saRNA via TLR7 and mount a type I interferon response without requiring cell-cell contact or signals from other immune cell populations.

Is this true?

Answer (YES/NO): NO